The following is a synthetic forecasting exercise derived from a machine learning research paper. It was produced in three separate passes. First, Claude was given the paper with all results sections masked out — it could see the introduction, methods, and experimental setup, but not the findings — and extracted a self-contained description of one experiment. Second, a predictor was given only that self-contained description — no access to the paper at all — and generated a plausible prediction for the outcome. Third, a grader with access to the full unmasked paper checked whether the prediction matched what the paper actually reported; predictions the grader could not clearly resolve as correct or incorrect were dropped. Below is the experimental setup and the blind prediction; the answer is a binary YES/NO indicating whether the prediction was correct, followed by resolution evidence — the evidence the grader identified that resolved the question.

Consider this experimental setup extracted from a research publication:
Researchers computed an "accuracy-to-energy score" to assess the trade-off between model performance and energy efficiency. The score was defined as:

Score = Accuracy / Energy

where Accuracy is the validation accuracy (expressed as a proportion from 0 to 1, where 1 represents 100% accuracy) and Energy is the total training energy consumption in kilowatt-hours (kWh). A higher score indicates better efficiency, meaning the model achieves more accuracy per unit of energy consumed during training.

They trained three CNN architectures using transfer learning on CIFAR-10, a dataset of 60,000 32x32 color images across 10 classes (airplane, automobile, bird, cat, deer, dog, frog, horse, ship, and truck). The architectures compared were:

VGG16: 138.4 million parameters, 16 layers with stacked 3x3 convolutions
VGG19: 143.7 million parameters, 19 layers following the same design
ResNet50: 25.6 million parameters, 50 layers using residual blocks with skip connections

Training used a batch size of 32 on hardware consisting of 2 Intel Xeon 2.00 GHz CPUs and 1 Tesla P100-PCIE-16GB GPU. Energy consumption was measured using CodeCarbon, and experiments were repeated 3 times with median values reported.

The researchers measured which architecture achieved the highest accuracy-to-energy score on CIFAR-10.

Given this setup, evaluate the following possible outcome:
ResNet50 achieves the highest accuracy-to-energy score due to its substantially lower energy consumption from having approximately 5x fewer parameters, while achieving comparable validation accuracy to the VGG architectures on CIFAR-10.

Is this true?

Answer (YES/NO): NO